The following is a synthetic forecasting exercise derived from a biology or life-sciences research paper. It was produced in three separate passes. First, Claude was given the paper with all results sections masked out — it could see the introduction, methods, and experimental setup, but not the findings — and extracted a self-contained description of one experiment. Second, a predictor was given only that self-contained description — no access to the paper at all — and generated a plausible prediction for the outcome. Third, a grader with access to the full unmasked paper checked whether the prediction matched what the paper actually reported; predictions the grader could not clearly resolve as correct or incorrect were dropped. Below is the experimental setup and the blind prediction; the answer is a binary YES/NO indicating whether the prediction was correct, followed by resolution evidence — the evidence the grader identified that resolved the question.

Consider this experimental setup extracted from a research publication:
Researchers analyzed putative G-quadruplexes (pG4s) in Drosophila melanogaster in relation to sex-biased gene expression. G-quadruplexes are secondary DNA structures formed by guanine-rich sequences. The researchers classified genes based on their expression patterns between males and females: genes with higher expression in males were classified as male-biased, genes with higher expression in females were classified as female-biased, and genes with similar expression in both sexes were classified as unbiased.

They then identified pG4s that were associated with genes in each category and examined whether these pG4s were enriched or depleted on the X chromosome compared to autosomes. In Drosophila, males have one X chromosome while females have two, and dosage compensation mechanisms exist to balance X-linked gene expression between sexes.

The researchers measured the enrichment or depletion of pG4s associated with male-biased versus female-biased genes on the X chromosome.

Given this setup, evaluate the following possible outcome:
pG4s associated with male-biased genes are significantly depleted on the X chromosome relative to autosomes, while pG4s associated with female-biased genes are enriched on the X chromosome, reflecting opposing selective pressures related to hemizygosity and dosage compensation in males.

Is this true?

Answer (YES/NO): YES